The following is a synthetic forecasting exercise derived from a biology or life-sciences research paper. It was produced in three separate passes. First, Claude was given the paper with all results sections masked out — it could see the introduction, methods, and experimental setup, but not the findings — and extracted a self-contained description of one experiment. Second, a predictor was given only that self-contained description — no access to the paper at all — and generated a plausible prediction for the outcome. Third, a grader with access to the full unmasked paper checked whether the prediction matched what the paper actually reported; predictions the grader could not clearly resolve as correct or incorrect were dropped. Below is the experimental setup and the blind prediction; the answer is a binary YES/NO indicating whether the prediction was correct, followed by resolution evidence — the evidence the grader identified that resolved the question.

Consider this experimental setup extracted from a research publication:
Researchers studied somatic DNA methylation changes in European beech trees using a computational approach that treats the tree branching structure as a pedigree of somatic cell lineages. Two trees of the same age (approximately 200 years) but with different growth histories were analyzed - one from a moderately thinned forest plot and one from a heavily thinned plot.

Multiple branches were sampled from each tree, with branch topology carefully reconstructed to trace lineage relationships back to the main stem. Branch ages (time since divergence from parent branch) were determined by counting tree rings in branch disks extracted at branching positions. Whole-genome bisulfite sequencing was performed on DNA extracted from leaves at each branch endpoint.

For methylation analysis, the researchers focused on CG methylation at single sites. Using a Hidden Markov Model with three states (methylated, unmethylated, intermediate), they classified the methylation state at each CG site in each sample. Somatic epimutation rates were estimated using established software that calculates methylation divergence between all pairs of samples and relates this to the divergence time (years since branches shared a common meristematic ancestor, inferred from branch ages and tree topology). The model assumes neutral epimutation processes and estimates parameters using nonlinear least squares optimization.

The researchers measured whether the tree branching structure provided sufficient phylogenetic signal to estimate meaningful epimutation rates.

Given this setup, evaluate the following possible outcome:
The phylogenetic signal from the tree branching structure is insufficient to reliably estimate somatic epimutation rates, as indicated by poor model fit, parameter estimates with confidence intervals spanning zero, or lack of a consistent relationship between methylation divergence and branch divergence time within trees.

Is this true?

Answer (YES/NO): NO